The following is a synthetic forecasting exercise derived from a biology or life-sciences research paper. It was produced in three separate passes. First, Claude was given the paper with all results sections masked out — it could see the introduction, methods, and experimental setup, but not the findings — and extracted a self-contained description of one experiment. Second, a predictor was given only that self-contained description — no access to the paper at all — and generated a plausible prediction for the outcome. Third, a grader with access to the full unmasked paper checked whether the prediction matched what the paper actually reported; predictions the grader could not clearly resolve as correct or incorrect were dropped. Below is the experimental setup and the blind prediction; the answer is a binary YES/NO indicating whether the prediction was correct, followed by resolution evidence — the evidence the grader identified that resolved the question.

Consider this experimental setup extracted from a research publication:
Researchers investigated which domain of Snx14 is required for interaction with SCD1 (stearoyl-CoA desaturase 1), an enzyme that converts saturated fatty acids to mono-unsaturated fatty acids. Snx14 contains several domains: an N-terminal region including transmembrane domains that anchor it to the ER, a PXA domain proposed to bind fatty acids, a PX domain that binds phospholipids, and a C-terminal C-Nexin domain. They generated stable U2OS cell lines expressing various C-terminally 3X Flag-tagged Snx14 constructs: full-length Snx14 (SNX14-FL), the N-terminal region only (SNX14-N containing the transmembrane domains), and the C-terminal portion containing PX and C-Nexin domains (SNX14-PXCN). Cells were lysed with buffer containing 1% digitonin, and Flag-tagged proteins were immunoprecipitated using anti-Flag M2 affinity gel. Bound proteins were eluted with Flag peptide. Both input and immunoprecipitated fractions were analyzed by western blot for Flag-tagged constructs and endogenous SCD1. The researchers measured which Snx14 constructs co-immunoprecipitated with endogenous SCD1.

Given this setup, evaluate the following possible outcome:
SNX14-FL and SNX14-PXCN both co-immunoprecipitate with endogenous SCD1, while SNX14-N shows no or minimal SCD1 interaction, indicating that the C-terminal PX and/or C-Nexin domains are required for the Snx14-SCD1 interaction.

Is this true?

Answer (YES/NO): NO